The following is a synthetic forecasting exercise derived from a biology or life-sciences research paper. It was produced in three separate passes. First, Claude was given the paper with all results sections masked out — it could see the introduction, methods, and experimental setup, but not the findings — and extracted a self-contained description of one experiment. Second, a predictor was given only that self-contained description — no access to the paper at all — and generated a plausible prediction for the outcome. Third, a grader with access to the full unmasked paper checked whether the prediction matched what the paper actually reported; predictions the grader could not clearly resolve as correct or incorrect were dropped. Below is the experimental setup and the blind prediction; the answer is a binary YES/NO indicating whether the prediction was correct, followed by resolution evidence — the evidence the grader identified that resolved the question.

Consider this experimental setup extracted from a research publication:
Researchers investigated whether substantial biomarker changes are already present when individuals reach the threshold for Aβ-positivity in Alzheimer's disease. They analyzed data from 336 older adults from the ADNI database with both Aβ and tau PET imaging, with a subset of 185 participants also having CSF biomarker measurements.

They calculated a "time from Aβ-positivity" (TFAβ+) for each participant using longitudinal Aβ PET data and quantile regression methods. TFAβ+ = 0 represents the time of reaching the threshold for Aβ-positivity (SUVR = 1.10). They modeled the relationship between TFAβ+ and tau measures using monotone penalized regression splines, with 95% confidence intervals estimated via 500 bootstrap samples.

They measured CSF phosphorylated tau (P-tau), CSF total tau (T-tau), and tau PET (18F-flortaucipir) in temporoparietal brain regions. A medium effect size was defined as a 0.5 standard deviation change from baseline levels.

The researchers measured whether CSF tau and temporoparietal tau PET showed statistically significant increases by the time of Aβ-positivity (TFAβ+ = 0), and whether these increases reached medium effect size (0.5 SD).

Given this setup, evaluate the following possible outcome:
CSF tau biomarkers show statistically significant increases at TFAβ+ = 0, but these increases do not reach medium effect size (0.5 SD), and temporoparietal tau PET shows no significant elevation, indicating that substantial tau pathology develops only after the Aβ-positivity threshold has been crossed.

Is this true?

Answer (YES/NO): NO